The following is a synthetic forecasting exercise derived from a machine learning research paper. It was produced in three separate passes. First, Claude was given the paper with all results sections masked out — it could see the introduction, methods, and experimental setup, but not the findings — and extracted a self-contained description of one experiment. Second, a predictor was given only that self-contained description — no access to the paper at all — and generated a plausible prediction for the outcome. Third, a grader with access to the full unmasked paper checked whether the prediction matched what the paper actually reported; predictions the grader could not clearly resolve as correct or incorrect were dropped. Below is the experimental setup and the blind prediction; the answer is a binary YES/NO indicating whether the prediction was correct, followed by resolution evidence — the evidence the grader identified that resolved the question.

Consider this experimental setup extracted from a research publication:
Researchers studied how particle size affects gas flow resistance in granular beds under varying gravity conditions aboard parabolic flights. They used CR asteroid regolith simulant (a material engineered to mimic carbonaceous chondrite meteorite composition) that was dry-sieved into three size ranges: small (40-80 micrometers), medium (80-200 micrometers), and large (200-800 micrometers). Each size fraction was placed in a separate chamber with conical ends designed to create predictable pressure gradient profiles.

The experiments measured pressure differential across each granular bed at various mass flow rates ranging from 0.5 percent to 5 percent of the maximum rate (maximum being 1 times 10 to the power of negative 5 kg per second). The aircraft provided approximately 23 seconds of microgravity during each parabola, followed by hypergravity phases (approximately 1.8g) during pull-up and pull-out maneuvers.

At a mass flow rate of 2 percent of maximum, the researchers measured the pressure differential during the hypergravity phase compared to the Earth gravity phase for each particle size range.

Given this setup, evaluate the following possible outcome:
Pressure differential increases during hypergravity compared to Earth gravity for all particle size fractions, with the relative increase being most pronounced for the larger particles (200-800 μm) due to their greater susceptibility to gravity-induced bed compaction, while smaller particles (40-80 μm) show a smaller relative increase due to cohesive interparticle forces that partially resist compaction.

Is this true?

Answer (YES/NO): NO